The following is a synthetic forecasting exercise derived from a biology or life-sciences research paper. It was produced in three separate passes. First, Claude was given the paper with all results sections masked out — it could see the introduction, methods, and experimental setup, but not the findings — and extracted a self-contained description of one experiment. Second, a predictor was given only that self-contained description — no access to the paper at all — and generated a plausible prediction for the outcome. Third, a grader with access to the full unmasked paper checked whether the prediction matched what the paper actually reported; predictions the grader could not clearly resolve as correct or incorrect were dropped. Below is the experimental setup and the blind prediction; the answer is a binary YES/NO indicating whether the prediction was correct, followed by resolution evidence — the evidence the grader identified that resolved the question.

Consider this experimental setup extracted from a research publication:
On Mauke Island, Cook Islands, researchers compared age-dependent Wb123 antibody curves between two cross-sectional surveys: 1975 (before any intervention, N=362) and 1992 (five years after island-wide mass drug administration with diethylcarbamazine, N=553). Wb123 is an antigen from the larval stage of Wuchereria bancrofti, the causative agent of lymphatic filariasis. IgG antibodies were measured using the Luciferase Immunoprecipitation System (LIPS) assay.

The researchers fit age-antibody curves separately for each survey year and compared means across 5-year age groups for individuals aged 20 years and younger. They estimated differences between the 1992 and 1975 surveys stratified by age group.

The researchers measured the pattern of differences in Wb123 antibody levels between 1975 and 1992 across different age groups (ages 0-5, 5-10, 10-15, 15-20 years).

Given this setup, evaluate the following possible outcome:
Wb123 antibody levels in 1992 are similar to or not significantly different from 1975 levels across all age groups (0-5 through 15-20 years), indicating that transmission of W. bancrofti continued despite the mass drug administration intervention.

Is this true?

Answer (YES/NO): NO